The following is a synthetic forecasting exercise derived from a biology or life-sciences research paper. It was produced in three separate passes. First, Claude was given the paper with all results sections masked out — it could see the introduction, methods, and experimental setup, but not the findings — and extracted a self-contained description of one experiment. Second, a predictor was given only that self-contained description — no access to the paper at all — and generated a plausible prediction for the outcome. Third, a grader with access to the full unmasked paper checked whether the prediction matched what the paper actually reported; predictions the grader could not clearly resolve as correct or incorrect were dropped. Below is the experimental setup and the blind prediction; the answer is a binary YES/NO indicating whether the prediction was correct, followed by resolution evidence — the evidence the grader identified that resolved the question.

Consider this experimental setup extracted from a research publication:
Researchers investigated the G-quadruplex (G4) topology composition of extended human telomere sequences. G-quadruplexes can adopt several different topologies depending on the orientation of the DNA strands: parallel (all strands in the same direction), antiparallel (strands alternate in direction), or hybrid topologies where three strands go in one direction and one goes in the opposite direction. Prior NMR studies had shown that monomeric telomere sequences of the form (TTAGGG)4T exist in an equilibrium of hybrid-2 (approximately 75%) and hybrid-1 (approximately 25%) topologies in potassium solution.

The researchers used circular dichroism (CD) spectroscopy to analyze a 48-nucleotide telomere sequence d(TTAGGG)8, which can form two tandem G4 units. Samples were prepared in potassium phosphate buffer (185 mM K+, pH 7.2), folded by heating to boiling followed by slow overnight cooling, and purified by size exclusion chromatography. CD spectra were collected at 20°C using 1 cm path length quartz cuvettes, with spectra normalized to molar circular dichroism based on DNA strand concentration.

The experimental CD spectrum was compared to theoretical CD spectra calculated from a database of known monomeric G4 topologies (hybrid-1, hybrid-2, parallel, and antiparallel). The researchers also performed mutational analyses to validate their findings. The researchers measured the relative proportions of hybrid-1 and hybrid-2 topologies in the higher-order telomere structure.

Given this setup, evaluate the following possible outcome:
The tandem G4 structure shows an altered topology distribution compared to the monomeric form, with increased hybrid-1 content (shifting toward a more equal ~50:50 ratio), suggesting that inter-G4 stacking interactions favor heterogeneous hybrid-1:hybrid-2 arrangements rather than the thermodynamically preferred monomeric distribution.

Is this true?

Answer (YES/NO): NO